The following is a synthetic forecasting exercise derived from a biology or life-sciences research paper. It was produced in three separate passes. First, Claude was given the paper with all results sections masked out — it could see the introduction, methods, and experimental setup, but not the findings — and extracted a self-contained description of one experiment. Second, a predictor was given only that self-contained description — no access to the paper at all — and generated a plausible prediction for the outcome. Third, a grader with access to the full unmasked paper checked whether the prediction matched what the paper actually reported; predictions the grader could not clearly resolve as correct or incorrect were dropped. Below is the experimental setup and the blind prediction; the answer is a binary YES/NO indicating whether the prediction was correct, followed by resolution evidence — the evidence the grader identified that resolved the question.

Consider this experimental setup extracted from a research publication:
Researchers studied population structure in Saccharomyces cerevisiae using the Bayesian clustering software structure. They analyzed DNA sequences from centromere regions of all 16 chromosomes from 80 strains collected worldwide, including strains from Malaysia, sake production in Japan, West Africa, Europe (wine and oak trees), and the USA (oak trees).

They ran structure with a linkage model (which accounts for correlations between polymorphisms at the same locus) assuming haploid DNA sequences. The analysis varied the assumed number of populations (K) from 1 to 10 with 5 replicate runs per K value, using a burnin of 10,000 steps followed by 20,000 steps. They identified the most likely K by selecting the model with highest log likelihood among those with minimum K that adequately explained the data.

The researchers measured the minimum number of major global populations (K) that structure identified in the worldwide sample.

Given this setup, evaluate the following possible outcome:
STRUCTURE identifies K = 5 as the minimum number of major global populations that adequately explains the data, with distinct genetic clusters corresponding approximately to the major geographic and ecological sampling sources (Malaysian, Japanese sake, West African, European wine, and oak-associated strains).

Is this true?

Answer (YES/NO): NO